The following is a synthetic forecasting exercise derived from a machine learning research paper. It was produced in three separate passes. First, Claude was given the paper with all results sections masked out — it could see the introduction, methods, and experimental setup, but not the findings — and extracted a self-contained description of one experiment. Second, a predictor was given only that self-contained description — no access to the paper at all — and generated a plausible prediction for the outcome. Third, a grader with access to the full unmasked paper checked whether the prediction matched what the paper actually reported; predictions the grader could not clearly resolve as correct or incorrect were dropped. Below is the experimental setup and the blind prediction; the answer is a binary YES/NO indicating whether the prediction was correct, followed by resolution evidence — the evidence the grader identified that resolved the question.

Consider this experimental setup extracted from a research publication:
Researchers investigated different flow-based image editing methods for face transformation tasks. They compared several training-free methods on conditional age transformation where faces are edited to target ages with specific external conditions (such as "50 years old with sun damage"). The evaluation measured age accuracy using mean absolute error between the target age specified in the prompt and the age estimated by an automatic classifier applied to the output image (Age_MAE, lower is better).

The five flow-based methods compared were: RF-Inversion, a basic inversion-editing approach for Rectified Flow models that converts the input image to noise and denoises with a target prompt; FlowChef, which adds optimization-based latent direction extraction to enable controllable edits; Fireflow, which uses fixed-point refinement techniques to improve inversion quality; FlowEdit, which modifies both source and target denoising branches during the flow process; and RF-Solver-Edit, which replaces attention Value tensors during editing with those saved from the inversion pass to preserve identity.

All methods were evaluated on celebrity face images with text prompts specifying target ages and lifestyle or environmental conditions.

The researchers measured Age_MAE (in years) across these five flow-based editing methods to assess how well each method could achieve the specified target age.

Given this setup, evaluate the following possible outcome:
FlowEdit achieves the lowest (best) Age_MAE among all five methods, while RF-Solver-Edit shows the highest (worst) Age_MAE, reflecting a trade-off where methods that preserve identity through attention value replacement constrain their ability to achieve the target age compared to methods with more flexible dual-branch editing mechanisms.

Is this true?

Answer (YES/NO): YES